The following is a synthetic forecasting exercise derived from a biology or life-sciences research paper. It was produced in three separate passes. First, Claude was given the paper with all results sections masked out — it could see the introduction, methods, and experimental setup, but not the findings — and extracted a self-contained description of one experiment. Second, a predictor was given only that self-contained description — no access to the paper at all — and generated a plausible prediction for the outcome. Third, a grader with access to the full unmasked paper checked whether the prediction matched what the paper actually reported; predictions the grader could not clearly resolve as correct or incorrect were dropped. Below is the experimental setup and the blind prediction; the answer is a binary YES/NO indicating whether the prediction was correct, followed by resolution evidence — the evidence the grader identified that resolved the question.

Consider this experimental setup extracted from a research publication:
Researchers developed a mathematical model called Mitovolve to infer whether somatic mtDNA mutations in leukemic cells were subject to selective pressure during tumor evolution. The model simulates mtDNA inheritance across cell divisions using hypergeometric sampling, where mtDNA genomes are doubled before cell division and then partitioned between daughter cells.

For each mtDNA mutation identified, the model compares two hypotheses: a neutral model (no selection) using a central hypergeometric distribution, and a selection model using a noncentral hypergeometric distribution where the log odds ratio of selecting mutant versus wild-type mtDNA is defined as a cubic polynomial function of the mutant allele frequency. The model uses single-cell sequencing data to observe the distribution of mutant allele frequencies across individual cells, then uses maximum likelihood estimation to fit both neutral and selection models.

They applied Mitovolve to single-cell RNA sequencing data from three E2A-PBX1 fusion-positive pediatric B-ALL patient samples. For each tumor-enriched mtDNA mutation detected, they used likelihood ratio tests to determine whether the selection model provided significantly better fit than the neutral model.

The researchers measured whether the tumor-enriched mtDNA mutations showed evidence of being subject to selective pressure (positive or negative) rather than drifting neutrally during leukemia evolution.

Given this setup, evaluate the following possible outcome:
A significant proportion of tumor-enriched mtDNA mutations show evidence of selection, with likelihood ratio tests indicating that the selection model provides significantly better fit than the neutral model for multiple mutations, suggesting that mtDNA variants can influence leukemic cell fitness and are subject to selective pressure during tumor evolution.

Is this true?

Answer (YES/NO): YES